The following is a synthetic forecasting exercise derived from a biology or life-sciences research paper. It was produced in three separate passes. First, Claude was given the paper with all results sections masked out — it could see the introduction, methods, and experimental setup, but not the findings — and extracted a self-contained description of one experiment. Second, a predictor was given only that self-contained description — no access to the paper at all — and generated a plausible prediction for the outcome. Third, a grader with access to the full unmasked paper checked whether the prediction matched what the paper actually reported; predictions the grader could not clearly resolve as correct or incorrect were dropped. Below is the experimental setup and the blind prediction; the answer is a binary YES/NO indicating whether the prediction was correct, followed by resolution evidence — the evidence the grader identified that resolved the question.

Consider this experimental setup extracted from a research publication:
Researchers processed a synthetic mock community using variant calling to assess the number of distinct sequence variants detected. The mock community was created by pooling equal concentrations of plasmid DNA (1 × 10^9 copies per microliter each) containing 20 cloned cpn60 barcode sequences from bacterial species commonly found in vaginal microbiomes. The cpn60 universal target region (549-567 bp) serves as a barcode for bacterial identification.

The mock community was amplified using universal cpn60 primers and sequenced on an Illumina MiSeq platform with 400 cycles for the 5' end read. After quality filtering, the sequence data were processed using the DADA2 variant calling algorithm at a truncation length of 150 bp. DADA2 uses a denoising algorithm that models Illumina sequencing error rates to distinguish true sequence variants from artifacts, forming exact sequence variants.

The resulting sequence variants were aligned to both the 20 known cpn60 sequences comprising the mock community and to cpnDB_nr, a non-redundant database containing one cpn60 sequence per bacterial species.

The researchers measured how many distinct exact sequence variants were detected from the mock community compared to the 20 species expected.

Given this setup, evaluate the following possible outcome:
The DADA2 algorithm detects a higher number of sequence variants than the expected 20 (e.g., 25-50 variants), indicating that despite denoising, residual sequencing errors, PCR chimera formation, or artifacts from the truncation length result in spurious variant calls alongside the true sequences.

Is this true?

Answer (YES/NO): YES